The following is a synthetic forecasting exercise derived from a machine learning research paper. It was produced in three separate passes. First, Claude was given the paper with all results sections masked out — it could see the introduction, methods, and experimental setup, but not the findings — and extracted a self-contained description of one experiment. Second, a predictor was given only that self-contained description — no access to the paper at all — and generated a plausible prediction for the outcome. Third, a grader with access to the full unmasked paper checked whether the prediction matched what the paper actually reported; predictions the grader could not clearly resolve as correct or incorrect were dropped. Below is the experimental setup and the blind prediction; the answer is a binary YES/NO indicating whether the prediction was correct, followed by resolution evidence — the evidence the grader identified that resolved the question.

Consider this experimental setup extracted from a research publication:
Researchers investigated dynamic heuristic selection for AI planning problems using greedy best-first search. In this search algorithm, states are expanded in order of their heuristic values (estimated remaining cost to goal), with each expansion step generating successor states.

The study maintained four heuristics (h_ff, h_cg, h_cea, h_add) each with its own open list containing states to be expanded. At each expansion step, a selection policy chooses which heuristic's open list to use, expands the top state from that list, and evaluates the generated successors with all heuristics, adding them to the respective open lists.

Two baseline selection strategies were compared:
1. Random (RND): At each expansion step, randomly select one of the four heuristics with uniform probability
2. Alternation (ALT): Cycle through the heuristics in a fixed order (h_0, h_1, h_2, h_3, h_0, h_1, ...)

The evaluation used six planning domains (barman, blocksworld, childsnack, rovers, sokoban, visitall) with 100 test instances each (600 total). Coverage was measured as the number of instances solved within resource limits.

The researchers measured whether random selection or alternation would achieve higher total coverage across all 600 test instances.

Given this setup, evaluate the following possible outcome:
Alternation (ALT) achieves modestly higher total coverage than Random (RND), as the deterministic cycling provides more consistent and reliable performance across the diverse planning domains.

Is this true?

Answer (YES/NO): NO